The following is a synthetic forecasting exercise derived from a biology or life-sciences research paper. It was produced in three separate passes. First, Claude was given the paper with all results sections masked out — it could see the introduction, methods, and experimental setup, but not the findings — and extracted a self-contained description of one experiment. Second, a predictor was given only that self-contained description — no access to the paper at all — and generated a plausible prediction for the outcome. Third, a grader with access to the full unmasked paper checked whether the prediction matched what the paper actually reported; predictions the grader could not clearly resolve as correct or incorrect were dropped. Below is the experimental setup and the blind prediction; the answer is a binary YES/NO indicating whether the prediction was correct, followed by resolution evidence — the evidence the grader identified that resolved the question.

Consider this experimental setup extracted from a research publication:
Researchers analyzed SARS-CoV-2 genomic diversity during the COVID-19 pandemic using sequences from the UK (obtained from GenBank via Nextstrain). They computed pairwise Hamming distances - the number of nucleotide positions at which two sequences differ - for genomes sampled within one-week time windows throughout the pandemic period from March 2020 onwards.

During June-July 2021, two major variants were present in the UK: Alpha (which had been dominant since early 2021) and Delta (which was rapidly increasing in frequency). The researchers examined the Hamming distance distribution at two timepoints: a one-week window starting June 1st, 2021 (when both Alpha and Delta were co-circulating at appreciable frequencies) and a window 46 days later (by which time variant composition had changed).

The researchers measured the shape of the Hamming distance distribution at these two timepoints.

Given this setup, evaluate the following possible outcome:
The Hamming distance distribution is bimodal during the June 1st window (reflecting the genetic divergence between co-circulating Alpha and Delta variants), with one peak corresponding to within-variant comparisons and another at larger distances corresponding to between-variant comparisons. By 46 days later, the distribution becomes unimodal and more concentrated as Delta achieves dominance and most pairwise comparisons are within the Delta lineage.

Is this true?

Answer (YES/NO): NO